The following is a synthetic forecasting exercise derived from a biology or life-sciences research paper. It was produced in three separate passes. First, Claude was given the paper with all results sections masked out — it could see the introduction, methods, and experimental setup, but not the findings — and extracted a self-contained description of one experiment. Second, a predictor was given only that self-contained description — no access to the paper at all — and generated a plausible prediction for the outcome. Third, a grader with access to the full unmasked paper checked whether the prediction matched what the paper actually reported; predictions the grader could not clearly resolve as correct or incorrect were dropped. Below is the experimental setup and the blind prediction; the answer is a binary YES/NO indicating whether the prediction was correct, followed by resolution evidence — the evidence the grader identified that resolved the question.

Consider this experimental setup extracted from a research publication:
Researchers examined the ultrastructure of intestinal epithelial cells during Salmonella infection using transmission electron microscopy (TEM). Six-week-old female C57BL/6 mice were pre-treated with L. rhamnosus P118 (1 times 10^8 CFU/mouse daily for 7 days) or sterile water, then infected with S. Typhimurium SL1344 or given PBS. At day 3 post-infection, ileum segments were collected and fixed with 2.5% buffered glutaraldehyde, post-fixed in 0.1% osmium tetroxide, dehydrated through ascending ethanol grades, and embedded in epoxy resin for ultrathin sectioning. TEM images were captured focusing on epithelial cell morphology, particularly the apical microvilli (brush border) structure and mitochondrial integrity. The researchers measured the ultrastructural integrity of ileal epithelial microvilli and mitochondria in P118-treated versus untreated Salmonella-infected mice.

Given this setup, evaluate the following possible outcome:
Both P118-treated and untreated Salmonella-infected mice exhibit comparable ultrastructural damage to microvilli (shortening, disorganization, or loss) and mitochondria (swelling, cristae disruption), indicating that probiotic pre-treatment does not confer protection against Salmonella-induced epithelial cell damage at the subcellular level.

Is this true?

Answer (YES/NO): NO